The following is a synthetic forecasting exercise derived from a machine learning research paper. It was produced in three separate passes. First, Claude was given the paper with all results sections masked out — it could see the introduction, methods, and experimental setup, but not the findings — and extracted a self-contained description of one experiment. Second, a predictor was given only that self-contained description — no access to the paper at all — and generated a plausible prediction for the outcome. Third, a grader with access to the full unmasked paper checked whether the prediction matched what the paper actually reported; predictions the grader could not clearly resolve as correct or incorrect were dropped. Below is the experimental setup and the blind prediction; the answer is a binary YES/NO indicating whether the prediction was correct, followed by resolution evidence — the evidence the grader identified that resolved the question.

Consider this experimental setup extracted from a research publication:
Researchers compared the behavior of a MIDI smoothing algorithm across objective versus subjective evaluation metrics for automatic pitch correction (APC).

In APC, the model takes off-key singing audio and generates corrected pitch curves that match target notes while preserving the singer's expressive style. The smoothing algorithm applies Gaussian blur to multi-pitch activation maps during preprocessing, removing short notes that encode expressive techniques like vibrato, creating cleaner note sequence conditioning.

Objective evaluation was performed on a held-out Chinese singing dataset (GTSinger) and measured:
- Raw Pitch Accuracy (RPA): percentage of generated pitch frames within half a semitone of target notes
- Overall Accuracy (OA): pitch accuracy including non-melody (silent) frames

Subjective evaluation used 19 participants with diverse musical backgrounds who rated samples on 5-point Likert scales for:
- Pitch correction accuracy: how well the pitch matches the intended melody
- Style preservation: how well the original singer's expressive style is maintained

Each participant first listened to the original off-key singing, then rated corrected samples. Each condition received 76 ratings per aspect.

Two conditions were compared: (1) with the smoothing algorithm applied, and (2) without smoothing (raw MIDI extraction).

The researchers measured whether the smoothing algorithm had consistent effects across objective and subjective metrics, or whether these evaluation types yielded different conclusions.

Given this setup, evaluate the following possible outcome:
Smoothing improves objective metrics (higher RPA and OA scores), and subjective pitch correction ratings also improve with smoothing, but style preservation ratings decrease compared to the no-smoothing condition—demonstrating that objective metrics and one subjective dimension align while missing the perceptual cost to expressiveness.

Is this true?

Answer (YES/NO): NO